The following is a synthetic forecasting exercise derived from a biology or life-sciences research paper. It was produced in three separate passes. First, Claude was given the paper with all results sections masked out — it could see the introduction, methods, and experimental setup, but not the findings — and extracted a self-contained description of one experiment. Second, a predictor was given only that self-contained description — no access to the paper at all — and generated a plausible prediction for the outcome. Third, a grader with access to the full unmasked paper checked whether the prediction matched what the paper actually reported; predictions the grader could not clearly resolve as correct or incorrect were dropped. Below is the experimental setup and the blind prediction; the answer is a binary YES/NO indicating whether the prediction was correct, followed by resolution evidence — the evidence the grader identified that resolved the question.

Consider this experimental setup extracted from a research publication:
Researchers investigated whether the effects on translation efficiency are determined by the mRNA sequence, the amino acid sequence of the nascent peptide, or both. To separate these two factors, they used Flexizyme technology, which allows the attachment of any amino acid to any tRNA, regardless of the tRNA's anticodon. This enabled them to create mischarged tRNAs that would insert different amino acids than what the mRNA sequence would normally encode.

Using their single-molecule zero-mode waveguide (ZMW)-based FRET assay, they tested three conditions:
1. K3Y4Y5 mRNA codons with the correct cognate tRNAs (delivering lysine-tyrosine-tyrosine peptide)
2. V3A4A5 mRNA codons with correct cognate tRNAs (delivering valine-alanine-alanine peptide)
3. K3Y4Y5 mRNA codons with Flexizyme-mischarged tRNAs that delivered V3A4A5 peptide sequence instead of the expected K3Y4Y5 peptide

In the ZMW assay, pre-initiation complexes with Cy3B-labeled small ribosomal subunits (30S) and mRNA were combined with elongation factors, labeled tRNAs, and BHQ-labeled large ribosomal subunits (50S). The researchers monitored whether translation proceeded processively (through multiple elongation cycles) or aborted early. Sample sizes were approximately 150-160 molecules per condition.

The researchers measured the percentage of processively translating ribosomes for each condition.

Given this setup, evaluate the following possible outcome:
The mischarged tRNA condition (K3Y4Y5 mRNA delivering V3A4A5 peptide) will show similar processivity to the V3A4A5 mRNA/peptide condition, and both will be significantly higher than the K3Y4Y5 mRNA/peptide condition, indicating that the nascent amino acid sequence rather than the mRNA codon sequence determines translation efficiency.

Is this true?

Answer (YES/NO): NO